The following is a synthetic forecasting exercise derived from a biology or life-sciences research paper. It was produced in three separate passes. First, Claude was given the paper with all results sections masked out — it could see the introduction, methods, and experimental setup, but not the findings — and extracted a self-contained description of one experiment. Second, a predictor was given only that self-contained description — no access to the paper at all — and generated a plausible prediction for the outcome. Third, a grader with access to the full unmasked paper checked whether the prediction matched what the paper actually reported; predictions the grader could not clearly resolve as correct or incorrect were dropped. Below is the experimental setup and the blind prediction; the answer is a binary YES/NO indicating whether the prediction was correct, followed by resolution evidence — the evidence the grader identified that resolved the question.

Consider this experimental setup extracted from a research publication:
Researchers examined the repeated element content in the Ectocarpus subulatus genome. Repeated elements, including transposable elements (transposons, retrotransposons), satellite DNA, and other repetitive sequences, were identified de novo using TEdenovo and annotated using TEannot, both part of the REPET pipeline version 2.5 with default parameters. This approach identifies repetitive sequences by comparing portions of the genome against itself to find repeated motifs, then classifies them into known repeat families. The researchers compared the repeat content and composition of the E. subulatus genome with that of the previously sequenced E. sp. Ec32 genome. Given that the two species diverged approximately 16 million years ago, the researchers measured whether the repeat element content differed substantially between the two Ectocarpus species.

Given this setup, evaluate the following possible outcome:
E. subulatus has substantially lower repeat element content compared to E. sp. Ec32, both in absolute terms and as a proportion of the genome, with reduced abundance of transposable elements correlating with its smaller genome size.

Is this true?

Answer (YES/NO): NO